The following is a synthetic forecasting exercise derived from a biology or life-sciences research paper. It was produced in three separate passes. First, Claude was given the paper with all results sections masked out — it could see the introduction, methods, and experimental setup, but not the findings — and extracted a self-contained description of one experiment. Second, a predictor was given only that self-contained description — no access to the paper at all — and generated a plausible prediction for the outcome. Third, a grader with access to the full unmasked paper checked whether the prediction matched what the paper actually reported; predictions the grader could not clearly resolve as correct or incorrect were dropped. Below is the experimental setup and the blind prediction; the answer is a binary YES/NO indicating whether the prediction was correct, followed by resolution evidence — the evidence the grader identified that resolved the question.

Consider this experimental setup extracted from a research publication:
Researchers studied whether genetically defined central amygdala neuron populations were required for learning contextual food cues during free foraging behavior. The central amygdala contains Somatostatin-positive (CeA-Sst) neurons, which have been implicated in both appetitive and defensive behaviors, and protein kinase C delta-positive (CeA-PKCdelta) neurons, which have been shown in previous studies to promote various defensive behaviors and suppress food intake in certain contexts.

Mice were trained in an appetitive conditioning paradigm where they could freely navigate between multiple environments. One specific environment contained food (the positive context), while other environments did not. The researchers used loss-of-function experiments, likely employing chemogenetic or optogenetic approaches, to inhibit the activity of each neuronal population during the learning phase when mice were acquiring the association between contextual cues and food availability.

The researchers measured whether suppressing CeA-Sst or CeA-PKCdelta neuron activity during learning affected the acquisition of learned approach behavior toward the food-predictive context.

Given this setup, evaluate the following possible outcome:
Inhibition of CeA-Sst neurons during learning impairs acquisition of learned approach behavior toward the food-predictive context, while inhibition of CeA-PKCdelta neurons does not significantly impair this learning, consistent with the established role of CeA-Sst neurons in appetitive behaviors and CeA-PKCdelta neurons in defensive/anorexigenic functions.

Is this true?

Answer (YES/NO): NO